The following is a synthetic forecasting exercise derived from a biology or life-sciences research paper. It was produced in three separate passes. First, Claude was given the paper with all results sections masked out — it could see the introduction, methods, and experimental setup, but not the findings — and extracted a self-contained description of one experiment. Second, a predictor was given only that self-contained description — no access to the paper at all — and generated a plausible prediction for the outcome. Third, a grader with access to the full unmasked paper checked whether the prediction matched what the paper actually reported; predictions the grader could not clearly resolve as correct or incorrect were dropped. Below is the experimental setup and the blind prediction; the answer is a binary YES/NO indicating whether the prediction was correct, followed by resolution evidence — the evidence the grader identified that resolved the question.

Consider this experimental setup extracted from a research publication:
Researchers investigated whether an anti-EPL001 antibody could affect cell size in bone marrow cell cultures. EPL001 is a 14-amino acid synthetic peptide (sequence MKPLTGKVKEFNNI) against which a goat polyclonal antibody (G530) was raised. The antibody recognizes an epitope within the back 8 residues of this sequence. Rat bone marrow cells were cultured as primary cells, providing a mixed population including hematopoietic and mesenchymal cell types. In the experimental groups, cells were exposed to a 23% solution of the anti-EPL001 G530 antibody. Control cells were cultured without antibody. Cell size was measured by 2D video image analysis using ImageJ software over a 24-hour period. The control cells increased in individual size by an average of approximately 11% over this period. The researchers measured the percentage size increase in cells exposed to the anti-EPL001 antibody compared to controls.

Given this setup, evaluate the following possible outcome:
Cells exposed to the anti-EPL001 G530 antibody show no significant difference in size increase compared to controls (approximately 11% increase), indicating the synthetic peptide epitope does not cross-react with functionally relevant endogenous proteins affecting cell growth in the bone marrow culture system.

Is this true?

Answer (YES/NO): NO